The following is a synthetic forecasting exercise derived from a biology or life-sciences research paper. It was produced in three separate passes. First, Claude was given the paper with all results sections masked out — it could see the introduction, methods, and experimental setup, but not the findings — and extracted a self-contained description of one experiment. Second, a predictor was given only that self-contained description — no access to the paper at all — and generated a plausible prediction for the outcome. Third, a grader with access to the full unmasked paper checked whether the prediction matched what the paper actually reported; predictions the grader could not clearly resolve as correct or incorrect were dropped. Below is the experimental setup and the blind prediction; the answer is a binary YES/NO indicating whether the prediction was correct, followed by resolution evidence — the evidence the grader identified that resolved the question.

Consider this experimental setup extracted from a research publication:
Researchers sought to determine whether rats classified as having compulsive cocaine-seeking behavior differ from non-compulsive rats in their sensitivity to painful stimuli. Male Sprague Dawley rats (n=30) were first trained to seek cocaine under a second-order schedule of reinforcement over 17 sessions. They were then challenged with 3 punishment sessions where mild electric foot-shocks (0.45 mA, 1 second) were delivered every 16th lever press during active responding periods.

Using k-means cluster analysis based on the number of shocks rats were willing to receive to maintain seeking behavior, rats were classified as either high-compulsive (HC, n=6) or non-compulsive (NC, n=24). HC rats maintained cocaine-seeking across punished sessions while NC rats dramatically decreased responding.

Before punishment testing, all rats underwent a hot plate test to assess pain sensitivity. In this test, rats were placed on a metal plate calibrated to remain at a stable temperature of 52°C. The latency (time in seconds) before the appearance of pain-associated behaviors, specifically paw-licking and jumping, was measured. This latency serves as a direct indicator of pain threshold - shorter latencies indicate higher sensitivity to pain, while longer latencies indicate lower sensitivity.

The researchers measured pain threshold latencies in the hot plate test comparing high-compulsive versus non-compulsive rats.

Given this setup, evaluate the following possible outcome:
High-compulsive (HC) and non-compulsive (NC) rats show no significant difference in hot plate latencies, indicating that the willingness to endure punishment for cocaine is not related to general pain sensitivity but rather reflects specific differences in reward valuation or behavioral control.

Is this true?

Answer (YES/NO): YES